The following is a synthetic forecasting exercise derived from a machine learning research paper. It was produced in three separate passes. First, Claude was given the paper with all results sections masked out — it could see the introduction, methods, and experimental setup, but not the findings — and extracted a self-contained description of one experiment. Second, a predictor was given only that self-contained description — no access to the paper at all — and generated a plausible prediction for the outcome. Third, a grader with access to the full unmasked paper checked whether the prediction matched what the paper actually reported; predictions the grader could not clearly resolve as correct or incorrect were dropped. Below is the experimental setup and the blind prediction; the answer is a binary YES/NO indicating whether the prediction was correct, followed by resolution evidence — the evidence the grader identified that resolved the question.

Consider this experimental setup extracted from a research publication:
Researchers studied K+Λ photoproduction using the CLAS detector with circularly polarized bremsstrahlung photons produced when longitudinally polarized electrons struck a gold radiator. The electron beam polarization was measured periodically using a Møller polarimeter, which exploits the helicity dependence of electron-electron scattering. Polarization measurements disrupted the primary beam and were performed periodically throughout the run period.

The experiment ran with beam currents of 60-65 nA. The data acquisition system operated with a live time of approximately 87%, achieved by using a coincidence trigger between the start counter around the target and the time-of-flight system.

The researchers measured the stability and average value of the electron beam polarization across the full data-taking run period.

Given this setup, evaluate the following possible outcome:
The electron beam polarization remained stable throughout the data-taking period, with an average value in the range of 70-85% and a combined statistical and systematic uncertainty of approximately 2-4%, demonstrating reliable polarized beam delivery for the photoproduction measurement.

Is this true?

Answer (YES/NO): NO